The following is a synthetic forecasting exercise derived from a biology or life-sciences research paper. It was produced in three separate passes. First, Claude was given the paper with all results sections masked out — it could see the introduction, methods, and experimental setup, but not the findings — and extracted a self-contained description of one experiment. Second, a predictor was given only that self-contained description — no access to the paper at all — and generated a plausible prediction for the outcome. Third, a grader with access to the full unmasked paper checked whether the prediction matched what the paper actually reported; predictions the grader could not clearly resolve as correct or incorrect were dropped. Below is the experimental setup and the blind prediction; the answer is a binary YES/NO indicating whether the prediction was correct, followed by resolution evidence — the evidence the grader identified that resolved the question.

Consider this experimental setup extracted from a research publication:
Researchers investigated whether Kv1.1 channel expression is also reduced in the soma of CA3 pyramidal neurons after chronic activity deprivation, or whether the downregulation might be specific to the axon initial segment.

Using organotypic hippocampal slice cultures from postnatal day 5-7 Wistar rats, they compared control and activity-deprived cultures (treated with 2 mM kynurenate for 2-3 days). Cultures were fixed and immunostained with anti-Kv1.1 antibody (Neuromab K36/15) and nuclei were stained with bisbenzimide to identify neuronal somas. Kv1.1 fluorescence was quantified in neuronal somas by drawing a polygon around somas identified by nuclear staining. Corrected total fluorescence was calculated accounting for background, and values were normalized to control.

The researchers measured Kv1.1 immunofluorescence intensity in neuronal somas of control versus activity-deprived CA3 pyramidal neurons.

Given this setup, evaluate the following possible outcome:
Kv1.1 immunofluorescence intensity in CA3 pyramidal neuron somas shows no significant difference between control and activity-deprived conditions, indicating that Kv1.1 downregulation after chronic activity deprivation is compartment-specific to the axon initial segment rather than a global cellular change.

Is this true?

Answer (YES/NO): NO